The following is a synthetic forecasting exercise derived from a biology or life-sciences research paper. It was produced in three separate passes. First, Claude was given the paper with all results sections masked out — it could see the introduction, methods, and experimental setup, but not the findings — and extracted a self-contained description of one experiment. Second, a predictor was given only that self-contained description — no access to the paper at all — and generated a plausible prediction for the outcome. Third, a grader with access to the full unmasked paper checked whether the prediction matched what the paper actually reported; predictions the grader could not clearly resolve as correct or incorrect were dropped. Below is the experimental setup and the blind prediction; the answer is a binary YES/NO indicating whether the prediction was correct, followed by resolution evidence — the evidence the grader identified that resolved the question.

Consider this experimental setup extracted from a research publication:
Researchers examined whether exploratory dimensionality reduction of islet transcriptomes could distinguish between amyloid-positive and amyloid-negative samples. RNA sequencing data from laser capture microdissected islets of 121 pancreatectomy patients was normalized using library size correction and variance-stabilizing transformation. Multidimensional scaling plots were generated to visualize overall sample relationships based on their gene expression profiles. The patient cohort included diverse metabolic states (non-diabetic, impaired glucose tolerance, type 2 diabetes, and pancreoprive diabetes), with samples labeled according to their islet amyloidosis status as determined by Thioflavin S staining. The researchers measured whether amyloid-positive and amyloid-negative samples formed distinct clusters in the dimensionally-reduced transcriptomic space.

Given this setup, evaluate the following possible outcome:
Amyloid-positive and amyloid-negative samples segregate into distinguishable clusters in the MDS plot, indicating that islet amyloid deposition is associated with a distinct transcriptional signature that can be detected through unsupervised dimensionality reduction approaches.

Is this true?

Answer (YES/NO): NO